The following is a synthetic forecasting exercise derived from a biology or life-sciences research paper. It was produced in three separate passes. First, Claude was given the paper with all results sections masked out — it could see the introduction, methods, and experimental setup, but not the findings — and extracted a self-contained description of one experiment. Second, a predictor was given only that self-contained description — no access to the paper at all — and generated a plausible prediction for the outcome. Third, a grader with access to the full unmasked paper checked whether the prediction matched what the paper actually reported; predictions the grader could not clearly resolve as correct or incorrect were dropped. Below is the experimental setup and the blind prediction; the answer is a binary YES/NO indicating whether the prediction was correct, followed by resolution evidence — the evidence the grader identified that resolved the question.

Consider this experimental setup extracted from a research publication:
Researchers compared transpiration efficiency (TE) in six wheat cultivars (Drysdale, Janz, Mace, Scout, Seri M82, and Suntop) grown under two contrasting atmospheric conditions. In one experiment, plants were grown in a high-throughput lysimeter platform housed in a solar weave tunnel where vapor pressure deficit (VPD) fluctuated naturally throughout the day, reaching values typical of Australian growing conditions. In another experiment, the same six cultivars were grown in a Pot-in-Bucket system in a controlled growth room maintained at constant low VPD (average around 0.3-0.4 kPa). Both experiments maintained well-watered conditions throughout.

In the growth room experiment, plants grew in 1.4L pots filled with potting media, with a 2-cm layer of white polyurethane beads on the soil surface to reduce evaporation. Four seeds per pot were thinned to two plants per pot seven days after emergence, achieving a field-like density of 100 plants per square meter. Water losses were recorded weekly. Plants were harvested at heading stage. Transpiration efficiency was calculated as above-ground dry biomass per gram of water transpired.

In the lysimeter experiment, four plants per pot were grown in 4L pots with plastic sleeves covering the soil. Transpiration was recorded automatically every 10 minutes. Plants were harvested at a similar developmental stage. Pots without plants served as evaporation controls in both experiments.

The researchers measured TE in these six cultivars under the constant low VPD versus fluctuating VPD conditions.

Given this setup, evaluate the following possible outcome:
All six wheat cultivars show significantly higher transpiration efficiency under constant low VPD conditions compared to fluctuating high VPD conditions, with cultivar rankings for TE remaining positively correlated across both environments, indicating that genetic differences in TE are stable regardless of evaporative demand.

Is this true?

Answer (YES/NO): NO